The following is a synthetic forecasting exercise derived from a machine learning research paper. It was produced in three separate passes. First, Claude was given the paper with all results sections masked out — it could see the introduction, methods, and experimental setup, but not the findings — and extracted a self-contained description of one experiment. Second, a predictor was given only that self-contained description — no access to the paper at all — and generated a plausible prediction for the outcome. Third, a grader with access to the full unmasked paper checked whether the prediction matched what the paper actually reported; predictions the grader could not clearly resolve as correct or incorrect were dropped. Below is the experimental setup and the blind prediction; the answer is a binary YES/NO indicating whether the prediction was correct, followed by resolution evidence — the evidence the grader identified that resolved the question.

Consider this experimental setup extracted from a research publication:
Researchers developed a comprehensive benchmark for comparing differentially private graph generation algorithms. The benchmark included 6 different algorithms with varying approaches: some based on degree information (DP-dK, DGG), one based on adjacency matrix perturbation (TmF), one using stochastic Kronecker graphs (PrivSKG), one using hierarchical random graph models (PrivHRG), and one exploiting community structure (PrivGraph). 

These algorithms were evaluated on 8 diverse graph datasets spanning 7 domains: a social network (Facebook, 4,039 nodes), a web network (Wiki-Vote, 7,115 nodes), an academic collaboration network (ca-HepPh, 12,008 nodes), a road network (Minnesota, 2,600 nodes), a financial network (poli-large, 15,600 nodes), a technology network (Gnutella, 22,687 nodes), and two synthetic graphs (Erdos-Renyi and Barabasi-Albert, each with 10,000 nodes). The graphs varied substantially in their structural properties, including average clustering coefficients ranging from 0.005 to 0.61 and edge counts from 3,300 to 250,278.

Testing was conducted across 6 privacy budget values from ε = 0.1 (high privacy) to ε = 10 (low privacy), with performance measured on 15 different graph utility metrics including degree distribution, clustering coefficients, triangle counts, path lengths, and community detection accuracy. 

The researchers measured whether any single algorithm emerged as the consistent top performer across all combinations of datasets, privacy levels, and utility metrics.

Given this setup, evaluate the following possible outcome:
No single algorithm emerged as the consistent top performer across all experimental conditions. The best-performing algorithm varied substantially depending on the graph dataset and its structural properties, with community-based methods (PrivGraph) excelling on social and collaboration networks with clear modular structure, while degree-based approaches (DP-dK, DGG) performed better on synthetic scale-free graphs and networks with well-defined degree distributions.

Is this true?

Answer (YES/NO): NO